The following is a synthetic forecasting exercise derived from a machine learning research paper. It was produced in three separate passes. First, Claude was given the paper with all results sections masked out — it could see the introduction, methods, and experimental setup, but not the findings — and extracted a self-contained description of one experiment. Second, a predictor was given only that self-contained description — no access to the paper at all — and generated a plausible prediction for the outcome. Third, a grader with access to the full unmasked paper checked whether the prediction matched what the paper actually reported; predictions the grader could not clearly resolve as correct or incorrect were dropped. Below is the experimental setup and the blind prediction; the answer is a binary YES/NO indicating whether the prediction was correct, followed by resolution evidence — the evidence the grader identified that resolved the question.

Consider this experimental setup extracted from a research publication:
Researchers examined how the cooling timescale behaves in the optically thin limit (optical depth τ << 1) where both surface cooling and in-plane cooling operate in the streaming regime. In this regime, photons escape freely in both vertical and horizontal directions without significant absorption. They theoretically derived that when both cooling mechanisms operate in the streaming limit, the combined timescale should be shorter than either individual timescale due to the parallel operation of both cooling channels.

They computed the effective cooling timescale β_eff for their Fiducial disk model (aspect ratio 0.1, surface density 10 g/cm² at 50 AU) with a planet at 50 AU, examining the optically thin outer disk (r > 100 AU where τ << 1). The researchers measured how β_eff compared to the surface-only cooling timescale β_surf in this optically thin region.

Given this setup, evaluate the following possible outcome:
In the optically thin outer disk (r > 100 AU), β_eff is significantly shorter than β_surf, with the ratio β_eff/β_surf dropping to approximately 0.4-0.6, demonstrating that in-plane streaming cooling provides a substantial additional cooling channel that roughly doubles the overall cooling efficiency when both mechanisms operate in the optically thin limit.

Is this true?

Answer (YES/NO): NO